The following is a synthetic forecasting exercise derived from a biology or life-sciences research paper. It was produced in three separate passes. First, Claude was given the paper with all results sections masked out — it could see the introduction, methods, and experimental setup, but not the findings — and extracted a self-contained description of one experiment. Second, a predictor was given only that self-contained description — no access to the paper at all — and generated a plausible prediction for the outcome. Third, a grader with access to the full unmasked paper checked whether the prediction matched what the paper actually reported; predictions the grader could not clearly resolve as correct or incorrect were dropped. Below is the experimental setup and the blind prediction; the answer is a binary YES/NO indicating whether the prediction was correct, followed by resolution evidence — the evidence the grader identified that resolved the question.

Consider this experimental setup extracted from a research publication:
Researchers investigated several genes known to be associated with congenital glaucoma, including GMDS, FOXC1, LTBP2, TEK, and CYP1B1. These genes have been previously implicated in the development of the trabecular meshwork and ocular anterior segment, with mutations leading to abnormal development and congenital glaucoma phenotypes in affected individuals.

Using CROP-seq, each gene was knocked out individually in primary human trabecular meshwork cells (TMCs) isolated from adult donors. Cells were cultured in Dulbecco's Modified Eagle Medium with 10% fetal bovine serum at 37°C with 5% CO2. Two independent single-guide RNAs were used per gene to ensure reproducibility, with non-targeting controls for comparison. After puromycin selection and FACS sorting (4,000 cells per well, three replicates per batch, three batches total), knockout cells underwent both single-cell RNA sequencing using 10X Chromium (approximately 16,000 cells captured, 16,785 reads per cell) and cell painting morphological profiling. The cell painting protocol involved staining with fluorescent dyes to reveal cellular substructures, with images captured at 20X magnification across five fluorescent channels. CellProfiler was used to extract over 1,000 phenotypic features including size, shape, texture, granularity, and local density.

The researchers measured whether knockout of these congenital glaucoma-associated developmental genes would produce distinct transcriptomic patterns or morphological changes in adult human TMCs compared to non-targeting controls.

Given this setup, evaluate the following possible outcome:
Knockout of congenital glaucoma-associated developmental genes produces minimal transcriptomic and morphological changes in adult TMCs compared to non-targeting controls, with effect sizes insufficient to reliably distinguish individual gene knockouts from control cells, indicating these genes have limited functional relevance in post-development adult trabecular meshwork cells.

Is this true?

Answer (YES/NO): YES